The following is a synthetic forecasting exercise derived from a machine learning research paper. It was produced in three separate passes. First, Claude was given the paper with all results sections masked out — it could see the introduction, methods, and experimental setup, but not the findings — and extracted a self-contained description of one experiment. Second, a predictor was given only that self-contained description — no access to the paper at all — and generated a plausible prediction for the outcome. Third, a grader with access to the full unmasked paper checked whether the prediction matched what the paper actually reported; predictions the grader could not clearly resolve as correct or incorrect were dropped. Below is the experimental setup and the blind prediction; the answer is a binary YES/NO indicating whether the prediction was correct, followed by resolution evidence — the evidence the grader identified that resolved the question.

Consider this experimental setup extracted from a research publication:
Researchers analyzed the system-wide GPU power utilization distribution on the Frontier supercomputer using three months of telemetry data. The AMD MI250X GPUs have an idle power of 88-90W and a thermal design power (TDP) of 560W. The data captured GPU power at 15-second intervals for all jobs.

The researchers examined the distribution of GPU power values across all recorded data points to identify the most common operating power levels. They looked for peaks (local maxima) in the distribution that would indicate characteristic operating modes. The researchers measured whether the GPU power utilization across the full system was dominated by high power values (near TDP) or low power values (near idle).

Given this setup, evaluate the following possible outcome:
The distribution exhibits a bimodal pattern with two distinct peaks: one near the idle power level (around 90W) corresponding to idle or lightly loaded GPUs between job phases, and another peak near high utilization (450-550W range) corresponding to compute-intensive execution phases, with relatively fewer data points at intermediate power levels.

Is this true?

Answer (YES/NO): NO